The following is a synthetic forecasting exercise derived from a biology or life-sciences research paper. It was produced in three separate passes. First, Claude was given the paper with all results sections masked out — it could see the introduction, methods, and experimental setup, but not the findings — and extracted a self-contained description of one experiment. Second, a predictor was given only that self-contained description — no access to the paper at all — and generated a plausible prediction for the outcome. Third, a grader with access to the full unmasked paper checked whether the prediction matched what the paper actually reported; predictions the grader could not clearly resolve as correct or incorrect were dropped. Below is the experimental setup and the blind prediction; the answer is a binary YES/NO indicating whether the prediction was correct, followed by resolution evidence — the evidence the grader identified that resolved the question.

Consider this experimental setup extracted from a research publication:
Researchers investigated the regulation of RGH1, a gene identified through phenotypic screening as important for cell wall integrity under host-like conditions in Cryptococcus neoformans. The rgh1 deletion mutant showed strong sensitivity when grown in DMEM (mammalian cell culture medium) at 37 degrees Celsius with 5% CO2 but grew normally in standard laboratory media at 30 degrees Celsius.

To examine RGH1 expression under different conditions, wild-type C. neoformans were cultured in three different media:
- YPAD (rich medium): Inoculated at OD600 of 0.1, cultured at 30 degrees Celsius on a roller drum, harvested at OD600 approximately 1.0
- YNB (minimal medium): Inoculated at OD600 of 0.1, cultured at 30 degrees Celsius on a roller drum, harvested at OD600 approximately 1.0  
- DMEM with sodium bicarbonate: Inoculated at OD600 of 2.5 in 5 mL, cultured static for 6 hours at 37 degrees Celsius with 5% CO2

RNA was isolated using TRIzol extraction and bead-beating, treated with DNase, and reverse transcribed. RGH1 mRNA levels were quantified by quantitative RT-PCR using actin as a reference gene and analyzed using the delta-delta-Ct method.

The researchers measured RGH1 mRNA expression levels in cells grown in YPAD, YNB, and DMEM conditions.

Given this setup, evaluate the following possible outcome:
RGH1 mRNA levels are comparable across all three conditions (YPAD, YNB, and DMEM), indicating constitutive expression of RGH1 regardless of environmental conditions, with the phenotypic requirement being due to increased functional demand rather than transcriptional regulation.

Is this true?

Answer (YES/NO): NO